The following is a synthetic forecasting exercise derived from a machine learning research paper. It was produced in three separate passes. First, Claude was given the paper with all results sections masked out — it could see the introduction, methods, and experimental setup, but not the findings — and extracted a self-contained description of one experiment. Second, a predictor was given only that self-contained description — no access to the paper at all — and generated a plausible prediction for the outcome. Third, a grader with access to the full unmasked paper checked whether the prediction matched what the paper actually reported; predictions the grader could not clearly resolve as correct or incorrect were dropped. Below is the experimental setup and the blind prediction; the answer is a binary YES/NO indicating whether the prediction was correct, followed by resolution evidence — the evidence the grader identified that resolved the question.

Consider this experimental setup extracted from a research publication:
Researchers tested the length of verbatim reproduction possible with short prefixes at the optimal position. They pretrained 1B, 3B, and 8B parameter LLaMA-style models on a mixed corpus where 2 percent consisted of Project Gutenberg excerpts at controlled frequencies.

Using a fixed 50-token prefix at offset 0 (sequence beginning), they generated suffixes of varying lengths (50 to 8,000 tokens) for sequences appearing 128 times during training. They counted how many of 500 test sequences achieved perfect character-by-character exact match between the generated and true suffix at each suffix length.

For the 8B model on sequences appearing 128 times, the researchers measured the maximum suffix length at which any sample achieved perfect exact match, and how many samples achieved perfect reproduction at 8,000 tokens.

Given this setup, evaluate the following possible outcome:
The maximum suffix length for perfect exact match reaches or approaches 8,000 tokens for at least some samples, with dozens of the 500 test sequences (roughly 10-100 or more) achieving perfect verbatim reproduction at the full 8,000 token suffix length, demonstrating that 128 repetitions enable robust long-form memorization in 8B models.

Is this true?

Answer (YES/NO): YES